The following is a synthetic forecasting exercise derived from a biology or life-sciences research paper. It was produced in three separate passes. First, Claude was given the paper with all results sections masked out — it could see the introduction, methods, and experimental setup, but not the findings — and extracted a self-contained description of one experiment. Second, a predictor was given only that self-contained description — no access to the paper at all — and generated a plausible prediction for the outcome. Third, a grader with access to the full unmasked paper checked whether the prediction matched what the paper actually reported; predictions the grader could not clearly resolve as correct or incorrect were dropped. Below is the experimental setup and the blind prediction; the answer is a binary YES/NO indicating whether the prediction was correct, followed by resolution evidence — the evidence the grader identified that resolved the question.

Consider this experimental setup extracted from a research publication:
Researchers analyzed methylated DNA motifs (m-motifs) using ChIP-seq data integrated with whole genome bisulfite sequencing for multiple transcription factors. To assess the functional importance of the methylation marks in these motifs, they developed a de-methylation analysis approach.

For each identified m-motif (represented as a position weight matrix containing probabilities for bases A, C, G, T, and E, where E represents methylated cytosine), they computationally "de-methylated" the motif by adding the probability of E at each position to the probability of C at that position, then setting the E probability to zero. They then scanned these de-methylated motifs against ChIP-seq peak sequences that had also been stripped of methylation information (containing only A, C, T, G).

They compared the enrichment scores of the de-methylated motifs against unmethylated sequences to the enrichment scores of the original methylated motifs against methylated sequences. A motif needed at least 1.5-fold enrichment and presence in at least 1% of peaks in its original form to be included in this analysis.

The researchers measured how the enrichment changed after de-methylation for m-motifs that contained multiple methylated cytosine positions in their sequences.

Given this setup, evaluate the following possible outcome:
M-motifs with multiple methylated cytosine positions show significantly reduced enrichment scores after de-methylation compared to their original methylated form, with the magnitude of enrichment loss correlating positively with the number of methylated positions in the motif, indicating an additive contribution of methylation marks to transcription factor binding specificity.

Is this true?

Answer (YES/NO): NO